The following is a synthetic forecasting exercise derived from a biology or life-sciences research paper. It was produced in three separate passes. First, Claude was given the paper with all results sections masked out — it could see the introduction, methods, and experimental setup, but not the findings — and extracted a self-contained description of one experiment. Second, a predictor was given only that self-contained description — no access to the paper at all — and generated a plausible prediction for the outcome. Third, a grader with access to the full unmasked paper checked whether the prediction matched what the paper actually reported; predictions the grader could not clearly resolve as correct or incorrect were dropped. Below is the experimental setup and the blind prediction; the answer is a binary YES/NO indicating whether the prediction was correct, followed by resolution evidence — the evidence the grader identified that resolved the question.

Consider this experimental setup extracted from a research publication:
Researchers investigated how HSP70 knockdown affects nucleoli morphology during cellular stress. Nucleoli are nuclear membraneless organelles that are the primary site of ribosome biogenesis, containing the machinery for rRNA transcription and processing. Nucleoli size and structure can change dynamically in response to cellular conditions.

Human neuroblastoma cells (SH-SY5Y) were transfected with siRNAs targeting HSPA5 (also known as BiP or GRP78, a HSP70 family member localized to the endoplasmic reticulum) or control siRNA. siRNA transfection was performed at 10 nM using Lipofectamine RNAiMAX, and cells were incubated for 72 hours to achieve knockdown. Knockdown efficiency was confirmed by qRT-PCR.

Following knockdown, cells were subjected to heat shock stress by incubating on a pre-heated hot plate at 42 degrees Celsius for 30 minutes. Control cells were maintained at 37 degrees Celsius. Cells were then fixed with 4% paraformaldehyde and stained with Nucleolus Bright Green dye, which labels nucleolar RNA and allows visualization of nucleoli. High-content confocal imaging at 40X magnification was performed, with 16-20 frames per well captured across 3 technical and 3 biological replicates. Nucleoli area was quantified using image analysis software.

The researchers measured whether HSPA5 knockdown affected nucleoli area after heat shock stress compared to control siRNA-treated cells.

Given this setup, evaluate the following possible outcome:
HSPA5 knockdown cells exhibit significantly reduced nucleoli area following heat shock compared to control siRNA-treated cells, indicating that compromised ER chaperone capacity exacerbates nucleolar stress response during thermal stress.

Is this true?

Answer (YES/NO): NO